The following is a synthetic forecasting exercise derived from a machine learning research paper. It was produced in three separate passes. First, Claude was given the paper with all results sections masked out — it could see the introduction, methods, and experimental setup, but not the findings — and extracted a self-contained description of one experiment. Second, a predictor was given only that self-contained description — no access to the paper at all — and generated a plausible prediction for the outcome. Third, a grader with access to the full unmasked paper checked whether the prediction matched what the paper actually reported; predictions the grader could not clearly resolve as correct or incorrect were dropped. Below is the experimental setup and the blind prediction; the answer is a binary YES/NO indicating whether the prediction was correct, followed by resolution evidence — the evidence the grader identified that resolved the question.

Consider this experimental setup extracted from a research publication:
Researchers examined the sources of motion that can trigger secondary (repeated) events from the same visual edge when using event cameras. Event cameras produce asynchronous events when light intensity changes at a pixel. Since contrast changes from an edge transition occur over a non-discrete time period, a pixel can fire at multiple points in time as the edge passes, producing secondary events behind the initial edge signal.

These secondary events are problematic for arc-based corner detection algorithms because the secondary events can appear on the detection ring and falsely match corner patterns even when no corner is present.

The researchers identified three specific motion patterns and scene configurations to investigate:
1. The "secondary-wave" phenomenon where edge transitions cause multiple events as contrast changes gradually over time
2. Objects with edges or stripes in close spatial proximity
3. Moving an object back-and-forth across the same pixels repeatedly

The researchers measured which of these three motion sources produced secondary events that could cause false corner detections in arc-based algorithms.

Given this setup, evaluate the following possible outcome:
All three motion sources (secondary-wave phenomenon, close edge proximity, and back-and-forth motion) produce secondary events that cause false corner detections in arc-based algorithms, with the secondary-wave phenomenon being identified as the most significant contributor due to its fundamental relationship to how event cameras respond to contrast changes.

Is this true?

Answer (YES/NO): NO